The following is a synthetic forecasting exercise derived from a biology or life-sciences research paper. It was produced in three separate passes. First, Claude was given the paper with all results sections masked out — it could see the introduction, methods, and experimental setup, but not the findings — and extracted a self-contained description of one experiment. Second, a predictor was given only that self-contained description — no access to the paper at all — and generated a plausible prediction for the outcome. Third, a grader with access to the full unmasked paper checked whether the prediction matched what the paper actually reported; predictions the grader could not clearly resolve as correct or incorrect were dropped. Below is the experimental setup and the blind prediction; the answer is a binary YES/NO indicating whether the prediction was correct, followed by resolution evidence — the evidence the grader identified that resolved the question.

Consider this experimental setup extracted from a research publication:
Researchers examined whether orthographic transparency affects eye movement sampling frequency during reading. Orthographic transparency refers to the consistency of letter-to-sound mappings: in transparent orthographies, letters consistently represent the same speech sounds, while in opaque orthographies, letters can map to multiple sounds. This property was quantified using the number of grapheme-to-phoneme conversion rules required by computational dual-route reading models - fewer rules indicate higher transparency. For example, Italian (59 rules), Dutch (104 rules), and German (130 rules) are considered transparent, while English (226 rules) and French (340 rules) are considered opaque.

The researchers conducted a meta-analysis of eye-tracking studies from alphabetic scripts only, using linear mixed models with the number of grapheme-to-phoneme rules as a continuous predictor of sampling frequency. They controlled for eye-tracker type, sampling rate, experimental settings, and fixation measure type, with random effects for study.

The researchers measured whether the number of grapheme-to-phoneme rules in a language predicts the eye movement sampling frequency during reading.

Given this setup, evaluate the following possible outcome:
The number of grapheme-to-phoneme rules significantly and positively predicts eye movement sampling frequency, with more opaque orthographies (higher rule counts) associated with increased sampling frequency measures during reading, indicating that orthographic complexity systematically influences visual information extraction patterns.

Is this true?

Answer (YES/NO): NO